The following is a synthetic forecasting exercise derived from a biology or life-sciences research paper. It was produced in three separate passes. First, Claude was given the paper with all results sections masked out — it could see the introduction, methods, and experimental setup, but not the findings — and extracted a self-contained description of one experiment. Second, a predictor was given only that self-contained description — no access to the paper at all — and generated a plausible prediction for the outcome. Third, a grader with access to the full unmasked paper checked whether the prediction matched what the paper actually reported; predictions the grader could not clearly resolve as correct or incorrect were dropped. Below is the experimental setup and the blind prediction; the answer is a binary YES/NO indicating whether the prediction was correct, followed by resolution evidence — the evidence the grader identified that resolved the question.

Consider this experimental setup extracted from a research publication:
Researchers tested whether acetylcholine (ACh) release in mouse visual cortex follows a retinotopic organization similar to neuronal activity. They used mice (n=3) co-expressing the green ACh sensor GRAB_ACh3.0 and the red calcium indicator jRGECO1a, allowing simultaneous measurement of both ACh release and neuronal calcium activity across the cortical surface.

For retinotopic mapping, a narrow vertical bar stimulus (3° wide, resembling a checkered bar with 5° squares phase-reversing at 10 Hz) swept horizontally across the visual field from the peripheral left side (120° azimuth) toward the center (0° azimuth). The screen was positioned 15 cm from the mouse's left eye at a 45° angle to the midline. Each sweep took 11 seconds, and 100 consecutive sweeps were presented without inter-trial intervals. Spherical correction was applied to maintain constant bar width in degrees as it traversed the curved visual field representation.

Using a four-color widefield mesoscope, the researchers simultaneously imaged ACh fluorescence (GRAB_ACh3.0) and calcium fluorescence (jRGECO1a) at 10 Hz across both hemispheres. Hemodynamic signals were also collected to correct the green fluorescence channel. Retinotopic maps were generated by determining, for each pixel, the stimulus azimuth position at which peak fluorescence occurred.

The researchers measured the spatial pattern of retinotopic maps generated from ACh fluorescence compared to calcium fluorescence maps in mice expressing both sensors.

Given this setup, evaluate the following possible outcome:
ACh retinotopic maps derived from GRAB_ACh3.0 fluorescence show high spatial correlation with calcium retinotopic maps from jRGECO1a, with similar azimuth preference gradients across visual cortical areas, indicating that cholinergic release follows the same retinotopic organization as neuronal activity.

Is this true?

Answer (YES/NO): YES